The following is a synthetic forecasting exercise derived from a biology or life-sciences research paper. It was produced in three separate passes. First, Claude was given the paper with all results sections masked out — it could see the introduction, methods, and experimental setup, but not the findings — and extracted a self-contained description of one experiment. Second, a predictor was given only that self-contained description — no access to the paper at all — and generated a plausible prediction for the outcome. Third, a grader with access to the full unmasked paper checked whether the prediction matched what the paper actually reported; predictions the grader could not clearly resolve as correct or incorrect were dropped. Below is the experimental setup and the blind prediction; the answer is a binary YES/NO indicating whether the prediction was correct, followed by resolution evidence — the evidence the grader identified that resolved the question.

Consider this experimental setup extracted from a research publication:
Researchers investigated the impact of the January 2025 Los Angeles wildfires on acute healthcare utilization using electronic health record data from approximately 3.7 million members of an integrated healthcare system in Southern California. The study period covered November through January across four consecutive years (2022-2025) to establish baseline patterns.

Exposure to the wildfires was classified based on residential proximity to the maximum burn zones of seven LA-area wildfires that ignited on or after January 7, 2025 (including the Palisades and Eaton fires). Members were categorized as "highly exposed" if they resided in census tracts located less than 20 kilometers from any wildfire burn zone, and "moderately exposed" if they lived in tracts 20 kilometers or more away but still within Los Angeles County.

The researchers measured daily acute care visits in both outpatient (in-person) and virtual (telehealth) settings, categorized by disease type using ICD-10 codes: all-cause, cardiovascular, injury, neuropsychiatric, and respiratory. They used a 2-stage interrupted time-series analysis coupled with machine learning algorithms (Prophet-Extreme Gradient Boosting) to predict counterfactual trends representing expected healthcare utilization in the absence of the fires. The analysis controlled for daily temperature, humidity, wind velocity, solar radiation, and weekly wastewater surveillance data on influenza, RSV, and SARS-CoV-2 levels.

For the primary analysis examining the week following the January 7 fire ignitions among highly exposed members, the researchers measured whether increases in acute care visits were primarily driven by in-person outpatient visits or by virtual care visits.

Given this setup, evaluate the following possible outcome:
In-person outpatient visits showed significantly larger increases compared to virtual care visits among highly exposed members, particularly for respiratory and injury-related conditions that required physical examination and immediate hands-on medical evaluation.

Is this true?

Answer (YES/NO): NO